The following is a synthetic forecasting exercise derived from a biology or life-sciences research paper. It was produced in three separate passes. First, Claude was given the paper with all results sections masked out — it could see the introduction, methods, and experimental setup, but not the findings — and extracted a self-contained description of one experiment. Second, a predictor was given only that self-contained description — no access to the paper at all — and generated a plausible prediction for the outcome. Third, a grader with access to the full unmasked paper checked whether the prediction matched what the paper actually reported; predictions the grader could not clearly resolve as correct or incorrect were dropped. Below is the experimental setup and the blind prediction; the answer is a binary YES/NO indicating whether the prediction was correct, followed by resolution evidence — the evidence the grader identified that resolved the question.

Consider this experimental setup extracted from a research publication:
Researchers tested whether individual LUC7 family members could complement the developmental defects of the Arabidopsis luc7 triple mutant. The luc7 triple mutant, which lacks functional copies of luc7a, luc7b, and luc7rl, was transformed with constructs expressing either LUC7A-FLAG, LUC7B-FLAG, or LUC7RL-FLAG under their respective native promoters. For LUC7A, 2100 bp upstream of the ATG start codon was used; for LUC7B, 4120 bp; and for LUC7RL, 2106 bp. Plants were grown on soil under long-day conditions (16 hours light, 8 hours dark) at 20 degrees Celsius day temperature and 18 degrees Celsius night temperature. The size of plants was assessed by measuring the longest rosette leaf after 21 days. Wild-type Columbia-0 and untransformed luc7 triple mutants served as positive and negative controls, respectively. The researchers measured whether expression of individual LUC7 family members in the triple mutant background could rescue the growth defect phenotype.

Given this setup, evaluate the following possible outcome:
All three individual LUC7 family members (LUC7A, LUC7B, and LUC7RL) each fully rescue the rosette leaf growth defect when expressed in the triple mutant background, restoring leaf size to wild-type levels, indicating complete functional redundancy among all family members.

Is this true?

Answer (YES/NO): YES